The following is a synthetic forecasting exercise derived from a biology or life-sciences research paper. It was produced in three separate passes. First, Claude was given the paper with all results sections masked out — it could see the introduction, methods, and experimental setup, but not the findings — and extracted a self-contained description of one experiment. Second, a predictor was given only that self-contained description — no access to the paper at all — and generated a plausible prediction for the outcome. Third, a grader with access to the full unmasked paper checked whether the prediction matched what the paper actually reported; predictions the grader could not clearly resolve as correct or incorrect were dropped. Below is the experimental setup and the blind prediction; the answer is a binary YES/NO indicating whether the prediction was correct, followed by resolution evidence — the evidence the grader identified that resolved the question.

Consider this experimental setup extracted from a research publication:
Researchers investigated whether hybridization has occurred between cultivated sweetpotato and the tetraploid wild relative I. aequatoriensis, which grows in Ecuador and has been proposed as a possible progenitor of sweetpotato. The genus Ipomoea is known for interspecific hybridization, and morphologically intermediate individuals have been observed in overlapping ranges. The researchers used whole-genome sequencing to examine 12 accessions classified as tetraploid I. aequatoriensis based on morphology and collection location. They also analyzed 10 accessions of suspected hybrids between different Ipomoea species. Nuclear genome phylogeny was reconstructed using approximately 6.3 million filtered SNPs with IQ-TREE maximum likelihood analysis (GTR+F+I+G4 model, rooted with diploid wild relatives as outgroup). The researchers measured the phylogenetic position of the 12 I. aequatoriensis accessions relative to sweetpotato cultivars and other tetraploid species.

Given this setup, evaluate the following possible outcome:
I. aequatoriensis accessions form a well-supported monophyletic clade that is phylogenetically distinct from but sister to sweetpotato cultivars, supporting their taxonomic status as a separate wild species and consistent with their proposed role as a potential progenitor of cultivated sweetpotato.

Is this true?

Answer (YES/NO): NO